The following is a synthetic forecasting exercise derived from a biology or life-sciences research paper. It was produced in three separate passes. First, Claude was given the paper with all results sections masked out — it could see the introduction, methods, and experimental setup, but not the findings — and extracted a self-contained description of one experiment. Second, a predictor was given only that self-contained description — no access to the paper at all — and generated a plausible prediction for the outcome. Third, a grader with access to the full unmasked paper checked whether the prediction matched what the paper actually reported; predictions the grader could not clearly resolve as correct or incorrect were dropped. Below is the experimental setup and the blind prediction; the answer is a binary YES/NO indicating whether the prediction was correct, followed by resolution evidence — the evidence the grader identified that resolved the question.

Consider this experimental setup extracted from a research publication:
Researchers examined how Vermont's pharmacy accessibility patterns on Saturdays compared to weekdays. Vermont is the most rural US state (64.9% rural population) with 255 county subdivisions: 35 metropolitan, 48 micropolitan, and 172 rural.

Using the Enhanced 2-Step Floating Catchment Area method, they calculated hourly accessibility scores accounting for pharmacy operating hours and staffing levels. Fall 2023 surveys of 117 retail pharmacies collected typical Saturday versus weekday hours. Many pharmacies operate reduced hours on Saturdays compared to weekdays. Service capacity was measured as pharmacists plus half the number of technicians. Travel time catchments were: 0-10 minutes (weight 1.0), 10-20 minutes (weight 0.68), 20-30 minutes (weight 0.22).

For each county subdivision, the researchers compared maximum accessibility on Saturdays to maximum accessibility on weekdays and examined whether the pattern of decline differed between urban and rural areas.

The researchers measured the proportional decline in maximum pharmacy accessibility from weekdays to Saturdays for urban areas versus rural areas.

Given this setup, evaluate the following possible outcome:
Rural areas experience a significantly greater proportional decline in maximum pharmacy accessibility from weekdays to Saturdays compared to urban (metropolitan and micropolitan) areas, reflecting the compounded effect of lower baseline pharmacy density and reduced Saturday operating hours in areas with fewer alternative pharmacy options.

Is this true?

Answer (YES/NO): YES